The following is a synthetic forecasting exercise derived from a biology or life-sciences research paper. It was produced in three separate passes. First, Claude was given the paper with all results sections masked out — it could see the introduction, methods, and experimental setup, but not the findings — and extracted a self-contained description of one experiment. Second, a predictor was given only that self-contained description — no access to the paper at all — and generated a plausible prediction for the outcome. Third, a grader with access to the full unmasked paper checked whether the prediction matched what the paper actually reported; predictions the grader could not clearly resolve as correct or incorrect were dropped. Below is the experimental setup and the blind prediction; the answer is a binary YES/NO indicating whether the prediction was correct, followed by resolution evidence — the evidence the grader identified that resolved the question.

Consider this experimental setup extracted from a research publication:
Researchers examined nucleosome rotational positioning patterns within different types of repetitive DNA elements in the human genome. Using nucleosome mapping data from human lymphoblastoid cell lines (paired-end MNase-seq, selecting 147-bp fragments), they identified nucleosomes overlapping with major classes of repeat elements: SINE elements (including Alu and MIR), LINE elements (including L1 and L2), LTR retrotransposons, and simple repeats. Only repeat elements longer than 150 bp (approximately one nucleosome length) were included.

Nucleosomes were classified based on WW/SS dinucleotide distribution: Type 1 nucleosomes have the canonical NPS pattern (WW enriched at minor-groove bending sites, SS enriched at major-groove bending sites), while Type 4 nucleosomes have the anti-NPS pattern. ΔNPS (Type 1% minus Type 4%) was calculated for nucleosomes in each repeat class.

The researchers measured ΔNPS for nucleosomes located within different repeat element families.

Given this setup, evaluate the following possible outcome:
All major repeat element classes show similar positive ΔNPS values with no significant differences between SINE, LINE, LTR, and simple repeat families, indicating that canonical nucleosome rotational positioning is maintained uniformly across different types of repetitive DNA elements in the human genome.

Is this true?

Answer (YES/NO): NO